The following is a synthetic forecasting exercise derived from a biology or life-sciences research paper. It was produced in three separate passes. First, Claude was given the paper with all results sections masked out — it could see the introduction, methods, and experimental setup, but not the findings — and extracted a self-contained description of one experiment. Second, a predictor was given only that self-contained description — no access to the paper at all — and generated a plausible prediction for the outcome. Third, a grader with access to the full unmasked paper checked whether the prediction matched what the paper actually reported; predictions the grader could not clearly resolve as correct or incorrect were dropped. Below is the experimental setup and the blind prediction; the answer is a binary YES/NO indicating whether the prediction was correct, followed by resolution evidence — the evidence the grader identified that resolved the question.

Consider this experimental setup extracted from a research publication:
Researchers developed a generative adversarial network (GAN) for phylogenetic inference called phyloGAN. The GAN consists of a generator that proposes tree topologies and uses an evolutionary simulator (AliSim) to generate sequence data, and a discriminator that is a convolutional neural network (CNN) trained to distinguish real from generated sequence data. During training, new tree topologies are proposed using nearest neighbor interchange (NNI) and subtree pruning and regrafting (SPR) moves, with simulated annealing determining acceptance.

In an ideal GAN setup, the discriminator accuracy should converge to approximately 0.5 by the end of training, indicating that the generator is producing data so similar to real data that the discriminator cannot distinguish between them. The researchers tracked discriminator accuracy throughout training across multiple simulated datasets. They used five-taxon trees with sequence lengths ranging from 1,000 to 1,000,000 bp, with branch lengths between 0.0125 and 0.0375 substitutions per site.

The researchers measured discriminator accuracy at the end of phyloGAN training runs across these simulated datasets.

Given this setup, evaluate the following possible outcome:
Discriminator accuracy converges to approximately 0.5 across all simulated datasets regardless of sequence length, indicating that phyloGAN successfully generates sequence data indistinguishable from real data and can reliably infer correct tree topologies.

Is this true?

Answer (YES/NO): NO